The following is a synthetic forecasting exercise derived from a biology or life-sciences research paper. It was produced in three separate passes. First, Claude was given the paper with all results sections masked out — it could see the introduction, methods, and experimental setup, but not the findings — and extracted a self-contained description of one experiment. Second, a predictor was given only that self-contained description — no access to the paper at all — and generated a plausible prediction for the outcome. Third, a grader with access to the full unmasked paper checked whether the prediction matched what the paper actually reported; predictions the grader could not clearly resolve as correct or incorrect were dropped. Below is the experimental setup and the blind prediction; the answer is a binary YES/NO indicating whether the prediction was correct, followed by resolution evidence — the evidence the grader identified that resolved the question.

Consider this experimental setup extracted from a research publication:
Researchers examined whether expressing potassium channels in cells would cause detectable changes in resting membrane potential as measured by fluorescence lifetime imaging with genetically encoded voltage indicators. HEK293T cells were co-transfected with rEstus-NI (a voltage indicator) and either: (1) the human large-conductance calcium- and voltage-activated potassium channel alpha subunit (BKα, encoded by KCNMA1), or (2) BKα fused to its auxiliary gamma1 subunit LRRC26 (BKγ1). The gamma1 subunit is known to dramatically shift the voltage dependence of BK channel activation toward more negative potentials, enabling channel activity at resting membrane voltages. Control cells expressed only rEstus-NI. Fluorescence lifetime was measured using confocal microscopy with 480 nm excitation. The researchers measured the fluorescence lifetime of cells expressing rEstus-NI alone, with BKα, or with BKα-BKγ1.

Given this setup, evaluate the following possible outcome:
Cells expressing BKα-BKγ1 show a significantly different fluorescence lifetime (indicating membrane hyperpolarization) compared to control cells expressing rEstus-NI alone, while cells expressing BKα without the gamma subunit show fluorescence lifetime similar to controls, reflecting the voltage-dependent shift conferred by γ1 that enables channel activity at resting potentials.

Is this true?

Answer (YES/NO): NO